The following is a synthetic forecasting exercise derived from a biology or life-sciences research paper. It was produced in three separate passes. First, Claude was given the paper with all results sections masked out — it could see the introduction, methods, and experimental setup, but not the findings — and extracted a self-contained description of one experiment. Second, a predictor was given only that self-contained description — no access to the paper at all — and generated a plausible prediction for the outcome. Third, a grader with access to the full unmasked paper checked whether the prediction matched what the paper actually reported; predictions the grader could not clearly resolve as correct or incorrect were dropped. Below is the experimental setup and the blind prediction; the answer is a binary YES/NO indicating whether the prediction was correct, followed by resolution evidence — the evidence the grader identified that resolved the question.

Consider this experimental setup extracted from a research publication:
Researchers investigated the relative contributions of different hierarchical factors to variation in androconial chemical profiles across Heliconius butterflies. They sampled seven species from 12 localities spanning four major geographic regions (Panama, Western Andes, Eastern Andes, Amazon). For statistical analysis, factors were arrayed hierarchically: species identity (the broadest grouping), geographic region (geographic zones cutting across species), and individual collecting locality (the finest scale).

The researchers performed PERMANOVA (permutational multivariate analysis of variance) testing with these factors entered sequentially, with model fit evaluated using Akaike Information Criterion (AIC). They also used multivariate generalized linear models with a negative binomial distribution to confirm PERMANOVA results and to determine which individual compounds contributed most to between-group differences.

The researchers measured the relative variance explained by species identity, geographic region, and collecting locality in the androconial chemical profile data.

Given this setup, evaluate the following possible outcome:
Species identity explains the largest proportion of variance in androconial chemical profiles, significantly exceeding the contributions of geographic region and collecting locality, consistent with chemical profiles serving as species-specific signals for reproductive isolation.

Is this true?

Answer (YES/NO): YES